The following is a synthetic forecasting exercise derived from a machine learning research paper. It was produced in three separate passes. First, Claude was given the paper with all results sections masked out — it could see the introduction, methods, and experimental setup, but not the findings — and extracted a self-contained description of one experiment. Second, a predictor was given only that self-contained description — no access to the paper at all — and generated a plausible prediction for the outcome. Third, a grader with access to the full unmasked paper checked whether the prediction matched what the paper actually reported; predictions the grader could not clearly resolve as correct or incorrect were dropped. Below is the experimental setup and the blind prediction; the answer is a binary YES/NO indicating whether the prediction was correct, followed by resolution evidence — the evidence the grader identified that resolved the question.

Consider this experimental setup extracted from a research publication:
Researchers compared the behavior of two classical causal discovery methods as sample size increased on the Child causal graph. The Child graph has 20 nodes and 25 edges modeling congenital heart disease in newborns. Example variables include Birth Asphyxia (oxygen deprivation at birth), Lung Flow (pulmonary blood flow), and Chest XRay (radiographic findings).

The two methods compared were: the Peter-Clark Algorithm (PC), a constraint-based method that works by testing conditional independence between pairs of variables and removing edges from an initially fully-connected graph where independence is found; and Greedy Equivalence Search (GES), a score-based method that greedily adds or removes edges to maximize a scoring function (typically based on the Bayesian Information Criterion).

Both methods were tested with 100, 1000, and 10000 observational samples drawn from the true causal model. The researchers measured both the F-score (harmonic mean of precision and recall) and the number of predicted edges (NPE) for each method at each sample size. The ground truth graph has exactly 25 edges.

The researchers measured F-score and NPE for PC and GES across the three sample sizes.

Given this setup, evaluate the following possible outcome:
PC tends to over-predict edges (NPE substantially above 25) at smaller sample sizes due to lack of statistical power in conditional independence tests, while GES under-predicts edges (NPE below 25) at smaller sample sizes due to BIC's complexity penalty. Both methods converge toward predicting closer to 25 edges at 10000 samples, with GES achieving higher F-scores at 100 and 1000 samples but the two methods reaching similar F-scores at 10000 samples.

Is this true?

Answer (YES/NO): NO